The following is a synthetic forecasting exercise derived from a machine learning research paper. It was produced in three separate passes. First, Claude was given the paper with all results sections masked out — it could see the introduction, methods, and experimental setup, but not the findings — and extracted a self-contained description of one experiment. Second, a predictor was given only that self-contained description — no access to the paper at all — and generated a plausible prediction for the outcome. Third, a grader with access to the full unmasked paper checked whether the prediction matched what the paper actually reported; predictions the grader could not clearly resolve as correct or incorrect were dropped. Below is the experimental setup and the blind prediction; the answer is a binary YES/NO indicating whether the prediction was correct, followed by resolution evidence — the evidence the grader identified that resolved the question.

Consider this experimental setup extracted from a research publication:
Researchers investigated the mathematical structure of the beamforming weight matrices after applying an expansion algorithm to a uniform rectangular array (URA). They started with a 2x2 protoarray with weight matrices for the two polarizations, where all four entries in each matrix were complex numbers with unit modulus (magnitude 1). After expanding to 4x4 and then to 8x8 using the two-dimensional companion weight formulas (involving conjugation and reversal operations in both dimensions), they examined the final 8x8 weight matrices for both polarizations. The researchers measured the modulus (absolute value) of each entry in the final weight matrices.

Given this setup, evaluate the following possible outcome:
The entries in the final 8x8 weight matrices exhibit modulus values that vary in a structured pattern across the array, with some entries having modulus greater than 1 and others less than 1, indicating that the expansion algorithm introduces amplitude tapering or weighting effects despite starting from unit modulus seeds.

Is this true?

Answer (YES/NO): NO